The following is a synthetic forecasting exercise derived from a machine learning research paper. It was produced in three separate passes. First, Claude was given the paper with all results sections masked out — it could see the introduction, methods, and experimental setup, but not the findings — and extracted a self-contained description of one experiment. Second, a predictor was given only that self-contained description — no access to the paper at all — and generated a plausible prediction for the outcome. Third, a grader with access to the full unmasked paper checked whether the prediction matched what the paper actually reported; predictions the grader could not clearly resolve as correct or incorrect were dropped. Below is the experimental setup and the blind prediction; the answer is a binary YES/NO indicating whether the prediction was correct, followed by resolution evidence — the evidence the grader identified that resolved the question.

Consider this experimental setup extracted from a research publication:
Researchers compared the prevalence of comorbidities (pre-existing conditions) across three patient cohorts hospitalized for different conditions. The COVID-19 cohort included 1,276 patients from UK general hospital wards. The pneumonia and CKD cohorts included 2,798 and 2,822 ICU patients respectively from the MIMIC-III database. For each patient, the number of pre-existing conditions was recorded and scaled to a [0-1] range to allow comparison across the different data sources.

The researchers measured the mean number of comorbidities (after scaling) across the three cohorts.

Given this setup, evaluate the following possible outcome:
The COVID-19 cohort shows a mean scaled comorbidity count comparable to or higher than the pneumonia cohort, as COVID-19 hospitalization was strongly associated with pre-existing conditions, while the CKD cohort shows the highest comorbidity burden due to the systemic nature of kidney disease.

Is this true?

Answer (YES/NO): NO